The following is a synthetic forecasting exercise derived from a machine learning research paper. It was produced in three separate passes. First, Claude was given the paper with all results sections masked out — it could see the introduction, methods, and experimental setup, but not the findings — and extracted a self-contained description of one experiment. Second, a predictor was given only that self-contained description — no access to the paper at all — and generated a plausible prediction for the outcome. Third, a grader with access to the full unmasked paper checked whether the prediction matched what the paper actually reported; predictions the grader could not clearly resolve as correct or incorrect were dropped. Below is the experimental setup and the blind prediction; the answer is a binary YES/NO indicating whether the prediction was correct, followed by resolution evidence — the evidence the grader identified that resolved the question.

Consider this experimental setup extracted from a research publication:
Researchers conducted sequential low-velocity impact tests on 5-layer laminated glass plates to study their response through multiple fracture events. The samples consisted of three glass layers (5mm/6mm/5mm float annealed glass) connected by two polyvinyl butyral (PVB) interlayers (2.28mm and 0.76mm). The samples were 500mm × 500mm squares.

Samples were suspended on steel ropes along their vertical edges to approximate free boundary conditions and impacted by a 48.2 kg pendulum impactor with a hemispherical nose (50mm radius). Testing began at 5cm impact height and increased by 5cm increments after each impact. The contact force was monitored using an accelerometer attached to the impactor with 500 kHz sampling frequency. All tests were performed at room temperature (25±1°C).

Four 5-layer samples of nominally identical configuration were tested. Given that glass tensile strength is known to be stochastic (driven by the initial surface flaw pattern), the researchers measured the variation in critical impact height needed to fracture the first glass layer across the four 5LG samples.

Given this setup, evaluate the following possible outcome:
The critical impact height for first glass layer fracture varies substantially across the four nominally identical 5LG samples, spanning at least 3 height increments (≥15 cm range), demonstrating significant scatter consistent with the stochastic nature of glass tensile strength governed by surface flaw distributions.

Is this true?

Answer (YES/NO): YES